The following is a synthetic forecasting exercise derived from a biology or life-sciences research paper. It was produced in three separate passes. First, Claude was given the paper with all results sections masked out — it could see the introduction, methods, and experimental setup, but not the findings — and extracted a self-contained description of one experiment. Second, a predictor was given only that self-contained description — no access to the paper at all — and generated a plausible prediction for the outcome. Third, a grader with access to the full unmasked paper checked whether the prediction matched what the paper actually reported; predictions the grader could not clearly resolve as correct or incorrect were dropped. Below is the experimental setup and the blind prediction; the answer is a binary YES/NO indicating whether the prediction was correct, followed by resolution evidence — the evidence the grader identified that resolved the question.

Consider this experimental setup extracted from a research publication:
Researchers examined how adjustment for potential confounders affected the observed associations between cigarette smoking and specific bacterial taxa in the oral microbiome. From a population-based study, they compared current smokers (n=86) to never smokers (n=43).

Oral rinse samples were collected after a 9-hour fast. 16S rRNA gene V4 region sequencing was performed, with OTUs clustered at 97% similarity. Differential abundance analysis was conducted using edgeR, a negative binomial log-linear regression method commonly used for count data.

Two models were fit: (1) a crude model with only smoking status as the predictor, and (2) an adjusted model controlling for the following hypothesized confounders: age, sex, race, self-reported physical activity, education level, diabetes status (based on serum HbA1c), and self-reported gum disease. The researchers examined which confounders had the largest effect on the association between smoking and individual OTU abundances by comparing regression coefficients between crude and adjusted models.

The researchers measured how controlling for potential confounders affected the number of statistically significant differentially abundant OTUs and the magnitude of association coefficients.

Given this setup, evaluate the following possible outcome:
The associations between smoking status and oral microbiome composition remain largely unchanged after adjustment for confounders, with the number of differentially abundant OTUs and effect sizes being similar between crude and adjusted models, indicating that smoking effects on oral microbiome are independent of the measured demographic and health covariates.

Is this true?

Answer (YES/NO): NO